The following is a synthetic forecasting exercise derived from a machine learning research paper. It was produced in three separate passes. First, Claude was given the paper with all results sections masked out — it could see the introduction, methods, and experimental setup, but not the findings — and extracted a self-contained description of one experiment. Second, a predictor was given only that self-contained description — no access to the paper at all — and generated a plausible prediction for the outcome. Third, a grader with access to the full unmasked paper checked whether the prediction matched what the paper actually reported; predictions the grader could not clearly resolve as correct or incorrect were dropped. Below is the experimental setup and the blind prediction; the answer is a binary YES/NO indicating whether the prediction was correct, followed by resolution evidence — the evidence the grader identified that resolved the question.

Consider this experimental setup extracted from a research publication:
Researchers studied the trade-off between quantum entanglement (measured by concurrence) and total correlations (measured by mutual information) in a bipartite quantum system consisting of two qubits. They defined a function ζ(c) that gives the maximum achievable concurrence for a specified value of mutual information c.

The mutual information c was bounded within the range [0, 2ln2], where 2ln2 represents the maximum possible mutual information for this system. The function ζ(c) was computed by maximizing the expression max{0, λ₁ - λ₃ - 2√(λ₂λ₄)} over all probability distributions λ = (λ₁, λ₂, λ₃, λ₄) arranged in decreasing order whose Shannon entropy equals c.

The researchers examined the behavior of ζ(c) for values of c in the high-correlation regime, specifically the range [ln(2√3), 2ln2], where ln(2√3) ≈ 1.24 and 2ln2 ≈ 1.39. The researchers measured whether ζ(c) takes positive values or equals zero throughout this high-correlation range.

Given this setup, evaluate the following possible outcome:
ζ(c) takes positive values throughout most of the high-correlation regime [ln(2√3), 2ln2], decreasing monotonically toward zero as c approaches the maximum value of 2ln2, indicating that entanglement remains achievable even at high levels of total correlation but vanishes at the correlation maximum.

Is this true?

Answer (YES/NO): NO